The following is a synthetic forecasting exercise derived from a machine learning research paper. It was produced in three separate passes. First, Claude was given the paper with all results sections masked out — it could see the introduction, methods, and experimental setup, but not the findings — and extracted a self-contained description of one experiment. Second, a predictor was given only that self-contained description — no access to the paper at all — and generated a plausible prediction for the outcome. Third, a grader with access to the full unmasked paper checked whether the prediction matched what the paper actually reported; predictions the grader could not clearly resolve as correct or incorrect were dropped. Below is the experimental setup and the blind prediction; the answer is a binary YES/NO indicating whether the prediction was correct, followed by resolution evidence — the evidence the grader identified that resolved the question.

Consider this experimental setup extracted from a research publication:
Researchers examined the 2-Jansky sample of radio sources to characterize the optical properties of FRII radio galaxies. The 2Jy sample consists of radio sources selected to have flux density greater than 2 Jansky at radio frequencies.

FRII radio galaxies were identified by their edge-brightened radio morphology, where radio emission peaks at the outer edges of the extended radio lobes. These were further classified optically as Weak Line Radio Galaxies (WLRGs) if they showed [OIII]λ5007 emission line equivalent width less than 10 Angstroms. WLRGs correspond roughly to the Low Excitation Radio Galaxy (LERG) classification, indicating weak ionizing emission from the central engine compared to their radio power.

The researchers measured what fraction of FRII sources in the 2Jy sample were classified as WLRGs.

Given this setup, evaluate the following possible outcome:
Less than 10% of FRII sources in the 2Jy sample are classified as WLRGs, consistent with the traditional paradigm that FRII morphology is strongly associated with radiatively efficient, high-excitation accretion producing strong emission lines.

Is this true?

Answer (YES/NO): NO